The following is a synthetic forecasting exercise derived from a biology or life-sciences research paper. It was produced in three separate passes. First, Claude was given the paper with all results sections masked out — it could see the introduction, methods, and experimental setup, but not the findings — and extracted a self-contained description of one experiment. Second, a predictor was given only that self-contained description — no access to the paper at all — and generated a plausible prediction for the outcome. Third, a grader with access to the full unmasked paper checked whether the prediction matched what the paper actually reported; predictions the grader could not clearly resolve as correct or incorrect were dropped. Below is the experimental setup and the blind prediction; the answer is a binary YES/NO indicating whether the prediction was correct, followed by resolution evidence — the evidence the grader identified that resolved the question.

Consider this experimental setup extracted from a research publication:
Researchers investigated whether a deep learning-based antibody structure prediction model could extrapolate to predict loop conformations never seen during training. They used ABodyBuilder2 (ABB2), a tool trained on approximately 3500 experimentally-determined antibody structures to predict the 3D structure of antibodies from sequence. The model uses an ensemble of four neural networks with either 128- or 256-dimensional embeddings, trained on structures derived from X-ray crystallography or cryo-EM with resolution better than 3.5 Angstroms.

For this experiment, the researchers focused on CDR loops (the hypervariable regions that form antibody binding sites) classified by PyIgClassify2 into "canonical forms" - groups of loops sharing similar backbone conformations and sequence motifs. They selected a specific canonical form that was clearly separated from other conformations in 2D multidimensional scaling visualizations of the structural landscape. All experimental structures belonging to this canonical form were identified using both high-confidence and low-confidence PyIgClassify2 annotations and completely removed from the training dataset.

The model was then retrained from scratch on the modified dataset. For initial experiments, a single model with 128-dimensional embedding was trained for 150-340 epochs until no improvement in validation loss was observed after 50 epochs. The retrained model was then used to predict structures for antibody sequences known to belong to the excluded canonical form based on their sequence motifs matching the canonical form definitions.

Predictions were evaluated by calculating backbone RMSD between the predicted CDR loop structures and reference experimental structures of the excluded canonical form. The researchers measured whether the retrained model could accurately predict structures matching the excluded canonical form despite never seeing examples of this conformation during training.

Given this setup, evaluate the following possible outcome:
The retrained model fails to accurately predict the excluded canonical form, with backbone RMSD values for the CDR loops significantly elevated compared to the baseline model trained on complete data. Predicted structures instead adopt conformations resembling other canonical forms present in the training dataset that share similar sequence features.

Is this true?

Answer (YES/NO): YES